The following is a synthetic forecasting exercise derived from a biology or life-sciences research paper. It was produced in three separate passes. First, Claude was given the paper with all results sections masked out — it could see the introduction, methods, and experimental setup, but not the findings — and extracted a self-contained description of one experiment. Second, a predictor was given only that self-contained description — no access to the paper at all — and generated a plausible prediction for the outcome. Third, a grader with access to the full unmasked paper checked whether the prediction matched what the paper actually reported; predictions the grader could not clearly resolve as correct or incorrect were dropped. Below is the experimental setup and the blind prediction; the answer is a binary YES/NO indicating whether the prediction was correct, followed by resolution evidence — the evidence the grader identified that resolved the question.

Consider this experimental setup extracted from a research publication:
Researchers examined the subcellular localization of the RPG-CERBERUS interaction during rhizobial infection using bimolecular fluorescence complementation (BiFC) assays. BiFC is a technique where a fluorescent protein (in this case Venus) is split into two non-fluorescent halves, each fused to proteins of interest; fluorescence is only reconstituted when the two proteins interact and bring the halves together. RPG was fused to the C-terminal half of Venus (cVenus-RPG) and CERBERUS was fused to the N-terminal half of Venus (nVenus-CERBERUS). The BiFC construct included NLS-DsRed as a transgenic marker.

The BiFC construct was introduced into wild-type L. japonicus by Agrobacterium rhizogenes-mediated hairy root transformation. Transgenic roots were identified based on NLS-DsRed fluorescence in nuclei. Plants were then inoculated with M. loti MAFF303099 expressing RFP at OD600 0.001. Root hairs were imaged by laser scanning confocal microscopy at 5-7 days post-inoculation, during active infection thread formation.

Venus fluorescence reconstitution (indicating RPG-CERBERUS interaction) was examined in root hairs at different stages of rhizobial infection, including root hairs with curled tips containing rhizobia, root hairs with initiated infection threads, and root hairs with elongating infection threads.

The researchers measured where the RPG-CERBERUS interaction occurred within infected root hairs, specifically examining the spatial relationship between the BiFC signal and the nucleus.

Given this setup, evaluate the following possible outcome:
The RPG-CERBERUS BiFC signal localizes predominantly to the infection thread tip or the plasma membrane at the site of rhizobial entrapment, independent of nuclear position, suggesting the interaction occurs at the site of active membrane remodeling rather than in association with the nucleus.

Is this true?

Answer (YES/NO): NO